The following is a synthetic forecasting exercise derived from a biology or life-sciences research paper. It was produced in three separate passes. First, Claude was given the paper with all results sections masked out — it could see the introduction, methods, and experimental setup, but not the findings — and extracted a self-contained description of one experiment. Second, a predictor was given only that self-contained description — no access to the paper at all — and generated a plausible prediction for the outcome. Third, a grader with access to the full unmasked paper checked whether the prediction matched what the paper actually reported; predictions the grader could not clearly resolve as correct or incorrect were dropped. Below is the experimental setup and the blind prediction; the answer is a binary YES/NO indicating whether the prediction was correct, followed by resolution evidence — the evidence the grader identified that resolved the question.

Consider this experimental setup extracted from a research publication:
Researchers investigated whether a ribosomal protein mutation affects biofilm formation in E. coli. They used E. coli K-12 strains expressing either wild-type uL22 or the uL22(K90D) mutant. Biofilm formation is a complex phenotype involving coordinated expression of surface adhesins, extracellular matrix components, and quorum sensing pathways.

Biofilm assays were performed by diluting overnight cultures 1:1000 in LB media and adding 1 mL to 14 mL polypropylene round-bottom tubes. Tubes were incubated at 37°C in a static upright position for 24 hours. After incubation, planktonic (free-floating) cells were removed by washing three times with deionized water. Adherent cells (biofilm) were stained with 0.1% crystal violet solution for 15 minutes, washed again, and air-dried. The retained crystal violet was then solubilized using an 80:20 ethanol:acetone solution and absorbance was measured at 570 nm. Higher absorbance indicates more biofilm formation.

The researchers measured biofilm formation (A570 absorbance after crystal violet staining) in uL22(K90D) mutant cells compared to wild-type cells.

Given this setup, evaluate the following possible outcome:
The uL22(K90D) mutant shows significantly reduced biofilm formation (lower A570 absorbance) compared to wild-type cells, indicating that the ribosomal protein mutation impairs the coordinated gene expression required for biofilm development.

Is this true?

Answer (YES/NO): NO